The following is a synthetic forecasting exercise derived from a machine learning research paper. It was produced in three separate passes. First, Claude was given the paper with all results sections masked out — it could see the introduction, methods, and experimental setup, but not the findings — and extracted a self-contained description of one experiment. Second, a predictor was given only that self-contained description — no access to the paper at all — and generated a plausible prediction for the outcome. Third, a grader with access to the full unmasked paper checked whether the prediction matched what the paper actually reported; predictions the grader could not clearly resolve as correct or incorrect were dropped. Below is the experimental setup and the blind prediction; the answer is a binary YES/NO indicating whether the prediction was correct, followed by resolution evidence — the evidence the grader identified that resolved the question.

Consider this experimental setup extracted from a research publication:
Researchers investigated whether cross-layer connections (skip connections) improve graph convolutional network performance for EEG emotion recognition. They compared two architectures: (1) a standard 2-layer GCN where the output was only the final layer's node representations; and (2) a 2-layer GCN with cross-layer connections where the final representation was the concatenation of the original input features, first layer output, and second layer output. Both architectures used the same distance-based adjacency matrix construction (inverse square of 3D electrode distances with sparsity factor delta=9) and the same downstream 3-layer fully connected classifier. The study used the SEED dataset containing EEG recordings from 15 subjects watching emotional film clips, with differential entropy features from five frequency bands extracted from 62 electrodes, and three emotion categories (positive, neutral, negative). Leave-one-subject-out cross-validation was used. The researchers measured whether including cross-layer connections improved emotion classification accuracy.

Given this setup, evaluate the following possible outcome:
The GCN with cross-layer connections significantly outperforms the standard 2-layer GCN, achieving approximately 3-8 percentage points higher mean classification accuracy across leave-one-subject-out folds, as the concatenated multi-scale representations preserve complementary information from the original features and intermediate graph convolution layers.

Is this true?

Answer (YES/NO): NO